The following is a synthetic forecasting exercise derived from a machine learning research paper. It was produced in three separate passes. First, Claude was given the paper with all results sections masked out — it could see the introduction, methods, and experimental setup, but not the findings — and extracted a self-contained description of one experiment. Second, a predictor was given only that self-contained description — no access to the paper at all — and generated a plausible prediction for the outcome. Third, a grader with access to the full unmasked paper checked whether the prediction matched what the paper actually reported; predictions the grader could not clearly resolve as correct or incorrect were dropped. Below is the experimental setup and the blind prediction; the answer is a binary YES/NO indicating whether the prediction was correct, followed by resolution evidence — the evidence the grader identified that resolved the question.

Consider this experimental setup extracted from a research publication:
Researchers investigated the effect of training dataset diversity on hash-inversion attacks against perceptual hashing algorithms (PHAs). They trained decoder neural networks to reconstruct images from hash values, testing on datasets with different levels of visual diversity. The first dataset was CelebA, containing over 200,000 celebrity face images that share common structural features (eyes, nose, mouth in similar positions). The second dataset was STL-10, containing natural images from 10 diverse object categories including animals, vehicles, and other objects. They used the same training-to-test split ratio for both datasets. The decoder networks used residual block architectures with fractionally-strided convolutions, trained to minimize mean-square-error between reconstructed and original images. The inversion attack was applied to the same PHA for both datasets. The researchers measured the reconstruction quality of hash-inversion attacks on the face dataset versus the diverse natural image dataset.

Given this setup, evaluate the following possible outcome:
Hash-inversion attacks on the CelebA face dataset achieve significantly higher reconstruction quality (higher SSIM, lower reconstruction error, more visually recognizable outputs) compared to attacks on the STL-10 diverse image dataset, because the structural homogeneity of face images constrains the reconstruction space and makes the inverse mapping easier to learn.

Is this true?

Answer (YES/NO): YES